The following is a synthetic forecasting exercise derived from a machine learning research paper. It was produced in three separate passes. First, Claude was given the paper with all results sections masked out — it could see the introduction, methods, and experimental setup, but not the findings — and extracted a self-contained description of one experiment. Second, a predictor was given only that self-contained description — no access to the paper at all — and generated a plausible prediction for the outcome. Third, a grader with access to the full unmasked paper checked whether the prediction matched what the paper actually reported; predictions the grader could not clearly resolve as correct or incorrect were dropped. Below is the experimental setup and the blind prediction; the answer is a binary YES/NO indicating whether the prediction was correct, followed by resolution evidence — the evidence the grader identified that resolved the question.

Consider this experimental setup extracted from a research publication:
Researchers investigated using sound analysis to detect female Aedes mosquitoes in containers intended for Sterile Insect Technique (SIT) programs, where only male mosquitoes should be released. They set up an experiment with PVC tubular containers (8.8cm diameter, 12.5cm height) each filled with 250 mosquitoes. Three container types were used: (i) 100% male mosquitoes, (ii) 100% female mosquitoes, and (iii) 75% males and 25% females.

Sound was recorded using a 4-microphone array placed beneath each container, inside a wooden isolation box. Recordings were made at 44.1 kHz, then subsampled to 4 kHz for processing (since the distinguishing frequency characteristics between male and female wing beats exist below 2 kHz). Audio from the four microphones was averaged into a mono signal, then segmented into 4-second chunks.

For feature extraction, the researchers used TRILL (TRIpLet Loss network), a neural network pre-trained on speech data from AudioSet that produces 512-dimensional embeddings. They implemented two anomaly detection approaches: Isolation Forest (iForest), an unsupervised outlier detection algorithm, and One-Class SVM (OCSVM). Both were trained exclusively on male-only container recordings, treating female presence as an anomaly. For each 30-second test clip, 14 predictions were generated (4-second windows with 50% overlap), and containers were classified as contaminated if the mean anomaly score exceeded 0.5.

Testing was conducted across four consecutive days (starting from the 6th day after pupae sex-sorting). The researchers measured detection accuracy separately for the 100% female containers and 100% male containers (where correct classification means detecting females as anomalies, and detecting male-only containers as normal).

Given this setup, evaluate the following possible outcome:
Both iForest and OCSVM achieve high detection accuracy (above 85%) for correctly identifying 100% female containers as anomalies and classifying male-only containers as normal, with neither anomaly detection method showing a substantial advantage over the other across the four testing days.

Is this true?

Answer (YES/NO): NO